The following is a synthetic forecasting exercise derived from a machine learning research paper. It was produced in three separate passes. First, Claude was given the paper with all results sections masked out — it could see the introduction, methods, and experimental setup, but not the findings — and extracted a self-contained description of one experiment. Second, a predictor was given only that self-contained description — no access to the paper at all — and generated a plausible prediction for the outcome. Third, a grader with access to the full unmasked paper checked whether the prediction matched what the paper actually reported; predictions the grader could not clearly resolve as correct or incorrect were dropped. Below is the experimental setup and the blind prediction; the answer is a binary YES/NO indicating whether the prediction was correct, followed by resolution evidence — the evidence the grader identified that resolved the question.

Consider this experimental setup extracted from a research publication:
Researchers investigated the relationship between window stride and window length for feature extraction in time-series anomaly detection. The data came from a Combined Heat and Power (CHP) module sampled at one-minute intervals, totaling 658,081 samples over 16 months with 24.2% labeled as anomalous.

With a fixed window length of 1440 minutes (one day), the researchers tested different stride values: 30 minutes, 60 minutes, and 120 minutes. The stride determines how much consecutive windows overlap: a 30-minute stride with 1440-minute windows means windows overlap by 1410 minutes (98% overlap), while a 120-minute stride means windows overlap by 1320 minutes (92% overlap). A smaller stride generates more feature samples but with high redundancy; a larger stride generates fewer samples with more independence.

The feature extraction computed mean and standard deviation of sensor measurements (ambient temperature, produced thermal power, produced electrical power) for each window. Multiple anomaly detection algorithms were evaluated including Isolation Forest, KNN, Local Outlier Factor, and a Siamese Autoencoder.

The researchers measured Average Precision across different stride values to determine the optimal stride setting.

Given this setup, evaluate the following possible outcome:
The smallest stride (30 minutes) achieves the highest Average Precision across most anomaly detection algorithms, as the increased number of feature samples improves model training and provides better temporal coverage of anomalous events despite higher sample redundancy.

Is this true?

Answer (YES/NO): NO